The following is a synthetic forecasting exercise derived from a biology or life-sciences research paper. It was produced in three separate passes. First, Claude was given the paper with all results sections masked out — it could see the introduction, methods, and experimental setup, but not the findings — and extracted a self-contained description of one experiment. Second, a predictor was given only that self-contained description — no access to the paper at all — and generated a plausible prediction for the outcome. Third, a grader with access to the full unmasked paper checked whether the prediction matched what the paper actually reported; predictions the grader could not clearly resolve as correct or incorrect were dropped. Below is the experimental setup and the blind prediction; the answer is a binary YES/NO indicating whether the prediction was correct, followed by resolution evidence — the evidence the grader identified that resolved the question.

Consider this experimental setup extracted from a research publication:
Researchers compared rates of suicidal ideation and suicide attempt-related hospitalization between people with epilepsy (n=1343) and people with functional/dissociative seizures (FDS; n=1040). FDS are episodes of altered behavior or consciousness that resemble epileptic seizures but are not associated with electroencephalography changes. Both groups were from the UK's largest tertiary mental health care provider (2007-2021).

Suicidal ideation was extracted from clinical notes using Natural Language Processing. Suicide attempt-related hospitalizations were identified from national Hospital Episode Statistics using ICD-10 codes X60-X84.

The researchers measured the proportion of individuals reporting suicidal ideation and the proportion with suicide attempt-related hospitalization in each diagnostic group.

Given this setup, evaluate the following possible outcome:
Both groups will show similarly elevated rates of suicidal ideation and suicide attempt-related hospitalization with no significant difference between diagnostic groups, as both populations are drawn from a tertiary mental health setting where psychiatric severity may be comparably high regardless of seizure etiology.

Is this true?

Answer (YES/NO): NO